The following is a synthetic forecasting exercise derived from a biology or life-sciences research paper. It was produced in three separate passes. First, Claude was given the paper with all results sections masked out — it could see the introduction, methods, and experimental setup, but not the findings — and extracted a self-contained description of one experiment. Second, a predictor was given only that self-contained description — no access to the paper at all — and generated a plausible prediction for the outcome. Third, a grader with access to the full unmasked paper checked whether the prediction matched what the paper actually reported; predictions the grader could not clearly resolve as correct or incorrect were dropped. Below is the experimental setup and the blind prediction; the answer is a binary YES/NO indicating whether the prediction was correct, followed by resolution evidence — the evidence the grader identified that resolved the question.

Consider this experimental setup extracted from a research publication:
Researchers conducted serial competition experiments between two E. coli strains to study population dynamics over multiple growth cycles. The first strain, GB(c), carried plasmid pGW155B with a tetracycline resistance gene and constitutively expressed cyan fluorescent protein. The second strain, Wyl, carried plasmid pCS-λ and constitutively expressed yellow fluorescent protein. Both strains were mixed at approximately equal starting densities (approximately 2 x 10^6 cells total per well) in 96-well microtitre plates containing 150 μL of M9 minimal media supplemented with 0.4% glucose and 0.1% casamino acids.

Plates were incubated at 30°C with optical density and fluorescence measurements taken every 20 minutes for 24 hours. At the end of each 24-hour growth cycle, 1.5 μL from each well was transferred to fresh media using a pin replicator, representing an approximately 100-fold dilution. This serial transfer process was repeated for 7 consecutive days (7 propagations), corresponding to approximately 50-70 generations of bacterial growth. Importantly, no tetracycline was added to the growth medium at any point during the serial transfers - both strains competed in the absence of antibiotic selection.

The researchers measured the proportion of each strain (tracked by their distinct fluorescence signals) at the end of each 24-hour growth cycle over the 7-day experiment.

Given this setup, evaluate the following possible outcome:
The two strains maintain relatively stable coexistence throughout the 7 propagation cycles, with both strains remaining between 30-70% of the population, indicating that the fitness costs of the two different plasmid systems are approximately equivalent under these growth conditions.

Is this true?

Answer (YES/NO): NO